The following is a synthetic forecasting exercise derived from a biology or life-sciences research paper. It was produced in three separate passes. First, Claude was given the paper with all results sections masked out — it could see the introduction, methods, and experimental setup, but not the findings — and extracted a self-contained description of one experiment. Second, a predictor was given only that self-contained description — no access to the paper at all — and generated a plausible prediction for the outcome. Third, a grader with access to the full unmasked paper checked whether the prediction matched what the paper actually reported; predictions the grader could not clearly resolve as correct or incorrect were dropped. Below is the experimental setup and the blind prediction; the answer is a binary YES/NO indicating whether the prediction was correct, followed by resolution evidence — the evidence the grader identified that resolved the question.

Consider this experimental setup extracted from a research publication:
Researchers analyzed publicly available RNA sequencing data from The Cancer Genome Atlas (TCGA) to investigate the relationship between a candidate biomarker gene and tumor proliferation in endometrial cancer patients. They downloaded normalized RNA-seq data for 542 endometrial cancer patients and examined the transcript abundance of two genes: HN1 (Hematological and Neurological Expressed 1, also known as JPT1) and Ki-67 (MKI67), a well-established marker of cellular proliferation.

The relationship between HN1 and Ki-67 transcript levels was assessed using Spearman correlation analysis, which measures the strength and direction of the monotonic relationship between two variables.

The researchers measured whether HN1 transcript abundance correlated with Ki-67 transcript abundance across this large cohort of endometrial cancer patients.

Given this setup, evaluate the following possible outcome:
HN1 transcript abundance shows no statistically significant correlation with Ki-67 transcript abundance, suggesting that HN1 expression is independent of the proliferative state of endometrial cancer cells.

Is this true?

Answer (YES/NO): NO